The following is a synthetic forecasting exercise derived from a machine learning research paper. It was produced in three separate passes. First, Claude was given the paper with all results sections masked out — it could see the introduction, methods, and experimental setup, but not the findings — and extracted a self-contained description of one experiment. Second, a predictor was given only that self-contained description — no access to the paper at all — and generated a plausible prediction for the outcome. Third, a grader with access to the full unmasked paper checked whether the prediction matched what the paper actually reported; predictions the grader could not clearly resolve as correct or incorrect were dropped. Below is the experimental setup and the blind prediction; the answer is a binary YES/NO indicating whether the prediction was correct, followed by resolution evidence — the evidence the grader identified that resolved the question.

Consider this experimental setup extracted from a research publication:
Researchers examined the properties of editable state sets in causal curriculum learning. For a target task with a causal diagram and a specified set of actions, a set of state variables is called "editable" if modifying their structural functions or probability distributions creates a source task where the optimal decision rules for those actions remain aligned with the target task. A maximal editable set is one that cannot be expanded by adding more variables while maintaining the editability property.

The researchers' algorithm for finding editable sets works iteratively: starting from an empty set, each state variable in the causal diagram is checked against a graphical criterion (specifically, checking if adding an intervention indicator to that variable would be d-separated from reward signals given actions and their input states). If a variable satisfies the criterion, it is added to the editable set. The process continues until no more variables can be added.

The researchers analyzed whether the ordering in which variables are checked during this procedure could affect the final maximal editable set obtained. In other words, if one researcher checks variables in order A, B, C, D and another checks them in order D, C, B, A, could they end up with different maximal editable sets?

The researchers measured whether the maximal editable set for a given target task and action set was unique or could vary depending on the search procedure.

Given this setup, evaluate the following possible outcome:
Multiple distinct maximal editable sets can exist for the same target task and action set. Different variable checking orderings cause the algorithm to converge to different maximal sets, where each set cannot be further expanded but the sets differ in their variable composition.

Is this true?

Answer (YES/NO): NO